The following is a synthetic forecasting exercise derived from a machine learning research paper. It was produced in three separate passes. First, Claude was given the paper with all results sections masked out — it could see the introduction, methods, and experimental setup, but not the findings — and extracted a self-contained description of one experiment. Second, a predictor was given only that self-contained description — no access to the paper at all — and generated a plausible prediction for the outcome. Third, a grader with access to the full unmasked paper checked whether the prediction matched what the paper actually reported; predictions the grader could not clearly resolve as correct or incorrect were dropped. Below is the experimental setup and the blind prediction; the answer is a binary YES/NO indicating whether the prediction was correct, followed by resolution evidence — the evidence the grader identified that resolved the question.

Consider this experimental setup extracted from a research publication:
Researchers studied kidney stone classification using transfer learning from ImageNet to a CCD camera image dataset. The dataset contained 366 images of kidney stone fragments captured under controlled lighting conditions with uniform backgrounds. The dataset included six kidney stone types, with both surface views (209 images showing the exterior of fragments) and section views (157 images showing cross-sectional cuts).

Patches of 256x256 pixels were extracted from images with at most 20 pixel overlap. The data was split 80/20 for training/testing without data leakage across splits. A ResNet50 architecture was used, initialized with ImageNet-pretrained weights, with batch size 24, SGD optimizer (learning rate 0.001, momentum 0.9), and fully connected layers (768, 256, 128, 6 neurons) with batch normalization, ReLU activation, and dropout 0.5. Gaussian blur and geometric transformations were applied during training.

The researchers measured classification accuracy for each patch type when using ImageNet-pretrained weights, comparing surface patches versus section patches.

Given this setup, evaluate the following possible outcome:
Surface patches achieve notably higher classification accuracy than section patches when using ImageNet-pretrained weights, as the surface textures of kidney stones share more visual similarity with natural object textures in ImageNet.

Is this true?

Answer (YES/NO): NO